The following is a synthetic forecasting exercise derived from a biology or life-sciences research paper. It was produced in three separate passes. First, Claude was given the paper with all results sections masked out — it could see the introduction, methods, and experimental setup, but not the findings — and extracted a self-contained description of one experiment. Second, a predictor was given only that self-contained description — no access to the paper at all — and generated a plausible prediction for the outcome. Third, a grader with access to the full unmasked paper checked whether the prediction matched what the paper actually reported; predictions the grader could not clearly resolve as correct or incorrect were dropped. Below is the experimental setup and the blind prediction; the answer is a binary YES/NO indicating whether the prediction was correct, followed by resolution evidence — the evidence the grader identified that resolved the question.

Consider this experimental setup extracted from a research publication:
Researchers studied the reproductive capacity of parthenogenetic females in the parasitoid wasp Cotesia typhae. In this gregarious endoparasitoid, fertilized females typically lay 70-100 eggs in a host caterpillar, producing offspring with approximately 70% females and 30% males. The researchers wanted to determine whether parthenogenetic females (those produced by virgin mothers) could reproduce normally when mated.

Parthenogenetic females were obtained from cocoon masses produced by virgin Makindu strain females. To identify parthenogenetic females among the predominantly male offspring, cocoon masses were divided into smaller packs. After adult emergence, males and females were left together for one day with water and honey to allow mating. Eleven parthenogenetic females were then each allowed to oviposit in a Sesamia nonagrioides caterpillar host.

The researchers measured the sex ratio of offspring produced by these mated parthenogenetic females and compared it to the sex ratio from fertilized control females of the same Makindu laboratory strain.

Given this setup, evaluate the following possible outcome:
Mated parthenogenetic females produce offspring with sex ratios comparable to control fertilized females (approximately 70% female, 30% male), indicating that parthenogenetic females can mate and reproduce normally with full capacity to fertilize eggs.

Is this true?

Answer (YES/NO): YES